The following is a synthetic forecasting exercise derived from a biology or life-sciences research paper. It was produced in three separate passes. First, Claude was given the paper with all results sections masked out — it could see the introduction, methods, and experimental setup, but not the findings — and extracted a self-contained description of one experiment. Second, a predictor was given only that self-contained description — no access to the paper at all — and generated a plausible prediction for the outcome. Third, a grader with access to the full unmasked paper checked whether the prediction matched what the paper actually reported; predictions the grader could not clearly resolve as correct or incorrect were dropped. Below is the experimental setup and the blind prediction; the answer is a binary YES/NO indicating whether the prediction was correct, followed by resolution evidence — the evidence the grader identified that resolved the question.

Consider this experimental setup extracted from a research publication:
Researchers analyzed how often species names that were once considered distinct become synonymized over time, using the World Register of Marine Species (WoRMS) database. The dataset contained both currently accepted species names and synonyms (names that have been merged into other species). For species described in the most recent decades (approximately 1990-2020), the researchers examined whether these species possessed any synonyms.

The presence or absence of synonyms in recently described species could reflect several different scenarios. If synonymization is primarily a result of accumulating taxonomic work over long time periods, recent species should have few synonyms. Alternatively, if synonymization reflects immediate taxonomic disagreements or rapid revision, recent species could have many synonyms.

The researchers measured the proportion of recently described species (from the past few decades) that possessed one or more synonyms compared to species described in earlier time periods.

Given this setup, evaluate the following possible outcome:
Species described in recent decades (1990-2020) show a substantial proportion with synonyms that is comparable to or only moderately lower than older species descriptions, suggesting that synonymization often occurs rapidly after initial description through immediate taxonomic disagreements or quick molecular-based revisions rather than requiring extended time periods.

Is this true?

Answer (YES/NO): NO